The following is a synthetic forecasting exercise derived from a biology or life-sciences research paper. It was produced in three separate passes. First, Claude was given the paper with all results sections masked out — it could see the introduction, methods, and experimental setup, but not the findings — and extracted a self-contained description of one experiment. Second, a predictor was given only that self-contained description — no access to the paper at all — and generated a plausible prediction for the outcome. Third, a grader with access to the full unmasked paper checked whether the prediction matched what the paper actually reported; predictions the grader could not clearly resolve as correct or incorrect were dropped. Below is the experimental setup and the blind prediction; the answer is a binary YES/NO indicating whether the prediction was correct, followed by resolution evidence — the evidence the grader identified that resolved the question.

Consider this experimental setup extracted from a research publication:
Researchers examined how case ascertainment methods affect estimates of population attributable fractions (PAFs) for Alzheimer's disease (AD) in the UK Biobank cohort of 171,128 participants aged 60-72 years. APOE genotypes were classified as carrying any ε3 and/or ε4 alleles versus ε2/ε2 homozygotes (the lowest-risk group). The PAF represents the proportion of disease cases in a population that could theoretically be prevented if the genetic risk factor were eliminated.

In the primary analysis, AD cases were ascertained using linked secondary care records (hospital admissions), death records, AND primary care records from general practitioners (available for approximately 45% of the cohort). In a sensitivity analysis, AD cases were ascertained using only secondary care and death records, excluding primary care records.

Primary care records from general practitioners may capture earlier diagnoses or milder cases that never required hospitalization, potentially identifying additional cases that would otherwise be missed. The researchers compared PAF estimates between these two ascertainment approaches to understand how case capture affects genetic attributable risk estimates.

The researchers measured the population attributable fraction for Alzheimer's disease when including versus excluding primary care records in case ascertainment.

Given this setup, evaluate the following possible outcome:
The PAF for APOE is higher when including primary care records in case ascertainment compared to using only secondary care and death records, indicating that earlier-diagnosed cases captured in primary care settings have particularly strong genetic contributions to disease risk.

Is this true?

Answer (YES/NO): YES